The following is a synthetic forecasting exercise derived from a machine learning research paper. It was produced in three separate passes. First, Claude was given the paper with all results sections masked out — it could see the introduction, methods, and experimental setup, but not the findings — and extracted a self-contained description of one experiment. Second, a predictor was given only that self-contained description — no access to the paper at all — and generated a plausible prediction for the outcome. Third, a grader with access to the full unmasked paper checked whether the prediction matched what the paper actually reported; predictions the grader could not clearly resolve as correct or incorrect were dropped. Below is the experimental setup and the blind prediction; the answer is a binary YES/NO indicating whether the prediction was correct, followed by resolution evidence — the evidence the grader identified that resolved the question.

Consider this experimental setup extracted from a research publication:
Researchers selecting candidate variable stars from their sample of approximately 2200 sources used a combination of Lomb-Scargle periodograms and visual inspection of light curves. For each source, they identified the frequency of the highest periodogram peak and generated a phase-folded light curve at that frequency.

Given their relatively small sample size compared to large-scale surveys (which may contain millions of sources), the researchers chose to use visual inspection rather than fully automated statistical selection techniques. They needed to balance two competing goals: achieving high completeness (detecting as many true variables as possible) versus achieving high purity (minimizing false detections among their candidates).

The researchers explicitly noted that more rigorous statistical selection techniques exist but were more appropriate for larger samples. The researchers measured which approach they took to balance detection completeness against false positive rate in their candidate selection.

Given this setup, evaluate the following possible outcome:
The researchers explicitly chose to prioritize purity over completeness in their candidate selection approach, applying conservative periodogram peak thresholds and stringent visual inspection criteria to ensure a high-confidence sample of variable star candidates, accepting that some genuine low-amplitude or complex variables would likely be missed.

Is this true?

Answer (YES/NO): YES